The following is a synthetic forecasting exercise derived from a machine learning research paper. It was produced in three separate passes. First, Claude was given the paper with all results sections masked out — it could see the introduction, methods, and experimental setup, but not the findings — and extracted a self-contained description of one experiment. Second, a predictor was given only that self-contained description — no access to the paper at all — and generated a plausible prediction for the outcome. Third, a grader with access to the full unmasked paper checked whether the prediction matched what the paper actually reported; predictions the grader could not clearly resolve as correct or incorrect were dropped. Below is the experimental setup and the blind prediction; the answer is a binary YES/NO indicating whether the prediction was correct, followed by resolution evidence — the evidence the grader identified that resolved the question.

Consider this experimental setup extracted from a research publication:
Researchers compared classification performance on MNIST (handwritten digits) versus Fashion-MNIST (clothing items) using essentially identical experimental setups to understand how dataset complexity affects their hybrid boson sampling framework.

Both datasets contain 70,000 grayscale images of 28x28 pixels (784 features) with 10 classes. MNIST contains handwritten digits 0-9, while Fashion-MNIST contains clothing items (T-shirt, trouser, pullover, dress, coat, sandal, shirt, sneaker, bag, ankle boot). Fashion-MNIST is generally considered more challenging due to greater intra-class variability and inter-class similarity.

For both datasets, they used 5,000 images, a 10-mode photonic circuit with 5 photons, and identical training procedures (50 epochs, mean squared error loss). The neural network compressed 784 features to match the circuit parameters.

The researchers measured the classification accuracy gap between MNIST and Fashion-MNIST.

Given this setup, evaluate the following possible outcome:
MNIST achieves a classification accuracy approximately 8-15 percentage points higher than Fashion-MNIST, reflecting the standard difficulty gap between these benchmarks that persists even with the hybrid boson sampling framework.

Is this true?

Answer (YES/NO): YES